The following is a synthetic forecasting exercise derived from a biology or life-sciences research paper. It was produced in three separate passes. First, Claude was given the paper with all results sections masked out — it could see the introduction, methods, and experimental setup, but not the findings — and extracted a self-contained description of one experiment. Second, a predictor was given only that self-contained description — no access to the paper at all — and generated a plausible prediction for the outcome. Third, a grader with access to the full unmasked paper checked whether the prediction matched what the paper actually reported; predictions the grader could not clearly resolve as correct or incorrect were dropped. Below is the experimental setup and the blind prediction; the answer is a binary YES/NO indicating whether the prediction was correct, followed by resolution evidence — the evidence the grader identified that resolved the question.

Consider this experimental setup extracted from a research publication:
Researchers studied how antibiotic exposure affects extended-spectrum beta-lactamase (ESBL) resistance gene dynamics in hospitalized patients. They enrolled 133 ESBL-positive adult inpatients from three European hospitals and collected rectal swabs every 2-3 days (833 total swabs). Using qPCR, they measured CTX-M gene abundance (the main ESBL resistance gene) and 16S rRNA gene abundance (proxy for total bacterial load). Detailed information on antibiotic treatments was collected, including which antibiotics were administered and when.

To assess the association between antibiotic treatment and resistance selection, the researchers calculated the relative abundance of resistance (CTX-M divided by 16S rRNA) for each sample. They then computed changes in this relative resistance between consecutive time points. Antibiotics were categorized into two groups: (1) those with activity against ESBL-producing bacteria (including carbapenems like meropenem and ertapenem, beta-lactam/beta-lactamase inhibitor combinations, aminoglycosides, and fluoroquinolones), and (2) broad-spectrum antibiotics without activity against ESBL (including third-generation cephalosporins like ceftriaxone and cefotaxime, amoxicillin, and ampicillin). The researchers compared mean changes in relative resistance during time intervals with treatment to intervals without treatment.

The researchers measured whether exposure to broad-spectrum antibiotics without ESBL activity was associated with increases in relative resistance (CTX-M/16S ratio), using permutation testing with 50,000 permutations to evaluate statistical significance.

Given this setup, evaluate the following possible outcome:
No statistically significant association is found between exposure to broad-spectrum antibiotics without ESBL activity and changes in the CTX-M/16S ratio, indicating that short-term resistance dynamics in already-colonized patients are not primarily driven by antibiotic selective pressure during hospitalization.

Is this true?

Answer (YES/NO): NO